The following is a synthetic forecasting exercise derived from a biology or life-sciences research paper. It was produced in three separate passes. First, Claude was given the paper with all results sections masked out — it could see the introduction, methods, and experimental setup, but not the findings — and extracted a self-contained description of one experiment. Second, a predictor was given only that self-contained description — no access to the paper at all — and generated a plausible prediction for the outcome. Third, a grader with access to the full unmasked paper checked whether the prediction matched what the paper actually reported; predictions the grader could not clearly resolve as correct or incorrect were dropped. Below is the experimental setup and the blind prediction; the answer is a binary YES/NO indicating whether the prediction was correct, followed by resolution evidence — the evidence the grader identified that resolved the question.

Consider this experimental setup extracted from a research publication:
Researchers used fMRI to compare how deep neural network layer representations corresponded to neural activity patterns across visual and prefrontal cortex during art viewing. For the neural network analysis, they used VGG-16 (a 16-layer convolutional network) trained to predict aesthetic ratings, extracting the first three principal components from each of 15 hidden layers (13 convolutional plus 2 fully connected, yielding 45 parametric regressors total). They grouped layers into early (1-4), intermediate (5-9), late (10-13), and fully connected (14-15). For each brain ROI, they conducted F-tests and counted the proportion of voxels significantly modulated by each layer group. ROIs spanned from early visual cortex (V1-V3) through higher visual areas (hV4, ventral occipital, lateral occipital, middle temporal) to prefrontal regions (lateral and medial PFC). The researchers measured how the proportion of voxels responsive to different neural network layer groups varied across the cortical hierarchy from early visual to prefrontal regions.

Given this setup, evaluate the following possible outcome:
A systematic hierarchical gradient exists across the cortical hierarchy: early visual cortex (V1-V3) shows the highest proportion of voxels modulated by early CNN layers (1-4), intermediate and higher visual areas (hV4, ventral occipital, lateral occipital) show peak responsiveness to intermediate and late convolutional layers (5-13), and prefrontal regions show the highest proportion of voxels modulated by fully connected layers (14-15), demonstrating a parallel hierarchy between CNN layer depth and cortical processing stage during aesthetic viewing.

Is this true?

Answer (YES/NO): NO